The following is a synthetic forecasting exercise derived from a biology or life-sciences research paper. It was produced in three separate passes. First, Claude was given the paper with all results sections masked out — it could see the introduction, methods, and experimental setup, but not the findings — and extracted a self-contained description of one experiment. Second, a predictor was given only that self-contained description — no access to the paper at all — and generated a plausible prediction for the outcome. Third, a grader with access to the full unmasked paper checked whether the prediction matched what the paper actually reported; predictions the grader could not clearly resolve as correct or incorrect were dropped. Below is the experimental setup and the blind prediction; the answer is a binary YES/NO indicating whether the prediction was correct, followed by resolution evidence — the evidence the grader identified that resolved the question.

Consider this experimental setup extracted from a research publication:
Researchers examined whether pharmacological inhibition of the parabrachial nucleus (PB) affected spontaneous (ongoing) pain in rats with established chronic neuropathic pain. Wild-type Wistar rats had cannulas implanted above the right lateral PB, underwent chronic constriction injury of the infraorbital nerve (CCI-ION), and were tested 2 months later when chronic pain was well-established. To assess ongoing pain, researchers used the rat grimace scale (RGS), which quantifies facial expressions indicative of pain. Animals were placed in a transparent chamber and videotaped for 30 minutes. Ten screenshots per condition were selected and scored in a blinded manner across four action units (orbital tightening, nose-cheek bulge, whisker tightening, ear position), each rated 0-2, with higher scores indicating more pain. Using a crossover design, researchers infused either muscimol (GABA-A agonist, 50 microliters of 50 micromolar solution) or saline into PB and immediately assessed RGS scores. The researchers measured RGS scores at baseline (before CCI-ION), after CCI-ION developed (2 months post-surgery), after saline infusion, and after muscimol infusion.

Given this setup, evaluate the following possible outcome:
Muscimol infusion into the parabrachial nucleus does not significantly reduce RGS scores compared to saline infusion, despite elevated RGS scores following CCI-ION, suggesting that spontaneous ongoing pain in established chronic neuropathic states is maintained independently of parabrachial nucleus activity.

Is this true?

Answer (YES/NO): NO